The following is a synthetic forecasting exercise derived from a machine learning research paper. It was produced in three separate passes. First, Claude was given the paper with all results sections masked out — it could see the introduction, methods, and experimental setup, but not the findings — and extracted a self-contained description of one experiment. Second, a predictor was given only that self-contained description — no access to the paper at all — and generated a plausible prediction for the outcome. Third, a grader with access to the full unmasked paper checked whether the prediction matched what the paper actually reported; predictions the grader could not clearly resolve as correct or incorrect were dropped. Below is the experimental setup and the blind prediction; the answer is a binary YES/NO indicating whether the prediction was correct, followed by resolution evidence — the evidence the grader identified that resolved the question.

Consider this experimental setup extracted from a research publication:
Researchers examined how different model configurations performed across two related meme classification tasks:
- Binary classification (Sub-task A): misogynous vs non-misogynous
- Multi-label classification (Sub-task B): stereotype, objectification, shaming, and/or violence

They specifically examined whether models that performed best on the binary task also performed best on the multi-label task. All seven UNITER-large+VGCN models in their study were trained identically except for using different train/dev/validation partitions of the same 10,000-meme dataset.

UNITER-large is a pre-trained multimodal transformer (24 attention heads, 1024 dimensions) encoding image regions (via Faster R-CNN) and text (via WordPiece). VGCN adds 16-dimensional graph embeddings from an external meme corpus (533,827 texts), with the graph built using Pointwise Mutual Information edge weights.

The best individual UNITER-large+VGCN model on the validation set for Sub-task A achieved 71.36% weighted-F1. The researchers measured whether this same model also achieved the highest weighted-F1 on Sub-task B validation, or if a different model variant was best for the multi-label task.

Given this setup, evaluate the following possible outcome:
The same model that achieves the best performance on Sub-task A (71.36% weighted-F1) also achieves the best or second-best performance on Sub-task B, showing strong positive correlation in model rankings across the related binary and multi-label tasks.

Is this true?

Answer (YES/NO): NO